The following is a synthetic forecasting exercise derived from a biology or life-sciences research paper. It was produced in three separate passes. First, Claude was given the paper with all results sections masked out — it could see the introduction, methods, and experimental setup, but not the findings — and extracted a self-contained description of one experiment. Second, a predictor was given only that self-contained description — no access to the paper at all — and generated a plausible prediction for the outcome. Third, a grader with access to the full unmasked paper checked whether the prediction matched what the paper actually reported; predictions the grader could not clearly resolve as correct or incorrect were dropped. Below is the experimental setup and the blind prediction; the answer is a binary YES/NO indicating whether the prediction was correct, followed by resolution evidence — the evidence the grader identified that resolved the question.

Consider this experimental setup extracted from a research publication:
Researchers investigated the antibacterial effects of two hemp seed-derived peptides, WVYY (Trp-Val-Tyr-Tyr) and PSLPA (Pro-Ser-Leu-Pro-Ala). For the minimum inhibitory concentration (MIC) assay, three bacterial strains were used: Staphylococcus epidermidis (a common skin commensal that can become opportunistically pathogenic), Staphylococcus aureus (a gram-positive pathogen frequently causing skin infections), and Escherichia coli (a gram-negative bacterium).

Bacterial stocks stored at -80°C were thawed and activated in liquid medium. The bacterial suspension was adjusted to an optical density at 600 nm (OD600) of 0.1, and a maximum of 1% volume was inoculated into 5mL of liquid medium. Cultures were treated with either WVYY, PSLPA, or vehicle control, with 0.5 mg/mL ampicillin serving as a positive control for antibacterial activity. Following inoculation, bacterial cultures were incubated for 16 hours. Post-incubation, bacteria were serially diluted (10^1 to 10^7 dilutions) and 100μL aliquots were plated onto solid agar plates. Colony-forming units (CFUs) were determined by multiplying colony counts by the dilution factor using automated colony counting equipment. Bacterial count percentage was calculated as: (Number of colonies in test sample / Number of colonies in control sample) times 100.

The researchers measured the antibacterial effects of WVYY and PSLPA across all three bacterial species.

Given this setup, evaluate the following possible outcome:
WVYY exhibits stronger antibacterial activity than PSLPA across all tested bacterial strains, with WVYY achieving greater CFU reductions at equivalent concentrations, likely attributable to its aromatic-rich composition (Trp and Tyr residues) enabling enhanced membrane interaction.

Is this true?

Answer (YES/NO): NO